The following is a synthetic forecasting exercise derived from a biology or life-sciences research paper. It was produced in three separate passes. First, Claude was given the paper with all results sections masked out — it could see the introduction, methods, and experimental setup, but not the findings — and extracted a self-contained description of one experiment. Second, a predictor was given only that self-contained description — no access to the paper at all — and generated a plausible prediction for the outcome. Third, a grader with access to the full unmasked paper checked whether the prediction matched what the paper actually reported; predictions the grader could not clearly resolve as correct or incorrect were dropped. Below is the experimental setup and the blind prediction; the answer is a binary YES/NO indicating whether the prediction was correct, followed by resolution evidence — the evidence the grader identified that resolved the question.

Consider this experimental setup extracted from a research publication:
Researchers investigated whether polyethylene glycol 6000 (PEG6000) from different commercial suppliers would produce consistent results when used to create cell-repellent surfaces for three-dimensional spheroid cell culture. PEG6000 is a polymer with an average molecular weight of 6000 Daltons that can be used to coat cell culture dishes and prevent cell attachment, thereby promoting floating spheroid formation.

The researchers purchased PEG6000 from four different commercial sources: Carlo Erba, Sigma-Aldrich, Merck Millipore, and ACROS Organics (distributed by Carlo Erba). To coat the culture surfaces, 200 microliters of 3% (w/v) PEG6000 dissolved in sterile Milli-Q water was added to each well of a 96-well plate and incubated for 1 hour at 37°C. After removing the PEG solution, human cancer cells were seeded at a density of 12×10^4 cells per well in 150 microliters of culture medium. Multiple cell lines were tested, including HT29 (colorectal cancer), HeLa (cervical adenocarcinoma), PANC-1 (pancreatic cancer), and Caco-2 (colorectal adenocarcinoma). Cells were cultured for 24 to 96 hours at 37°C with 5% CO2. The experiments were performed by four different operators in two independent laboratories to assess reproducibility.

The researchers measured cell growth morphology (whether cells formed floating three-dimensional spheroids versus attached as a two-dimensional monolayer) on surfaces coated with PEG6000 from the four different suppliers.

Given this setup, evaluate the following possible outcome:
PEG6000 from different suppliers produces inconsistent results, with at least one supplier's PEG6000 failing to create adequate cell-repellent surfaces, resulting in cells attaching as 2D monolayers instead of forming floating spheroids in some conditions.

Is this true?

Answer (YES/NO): YES